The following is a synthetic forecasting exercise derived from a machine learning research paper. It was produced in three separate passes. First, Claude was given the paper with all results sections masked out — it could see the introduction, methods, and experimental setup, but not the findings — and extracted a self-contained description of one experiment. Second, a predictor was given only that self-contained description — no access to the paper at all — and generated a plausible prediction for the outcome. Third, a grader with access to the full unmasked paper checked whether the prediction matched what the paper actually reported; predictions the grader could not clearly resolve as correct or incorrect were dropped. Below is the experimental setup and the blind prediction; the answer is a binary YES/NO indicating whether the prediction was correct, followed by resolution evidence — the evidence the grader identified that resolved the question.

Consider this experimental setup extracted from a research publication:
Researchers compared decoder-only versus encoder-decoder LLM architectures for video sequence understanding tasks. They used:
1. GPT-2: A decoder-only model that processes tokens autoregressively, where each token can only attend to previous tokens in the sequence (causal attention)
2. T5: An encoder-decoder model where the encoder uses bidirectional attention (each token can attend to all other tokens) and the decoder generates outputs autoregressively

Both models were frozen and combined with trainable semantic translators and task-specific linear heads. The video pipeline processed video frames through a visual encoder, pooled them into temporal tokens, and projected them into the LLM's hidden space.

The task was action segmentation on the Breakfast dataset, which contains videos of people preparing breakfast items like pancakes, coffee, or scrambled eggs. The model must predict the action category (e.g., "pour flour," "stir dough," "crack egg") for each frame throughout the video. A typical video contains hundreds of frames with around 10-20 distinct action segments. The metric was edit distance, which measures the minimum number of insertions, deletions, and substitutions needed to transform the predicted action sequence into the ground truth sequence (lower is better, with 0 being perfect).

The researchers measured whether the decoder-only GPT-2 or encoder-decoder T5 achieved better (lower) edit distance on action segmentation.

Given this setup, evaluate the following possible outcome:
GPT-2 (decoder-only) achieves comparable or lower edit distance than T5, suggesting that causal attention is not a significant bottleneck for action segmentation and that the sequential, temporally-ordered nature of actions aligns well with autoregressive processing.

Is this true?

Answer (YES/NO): NO